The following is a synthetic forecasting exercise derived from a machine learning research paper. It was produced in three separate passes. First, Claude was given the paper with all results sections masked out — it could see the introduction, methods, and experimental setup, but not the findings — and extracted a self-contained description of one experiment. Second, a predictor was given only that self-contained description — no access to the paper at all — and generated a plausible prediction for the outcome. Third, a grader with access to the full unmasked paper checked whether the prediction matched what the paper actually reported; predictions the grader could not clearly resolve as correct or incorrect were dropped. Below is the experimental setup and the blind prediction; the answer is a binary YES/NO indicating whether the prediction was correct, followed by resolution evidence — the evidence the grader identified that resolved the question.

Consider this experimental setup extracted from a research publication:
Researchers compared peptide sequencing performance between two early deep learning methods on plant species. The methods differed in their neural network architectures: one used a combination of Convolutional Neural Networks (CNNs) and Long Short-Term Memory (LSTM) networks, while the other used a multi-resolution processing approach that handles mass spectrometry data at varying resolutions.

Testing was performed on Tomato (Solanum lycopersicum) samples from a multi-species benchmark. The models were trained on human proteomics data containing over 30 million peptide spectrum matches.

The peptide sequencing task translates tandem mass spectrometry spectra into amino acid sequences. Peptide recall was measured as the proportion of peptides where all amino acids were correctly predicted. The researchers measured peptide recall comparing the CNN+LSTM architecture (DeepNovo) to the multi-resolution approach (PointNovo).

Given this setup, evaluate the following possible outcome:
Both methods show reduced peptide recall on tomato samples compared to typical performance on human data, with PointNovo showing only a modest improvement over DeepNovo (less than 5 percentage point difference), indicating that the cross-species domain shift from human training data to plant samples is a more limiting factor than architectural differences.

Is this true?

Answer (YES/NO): NO